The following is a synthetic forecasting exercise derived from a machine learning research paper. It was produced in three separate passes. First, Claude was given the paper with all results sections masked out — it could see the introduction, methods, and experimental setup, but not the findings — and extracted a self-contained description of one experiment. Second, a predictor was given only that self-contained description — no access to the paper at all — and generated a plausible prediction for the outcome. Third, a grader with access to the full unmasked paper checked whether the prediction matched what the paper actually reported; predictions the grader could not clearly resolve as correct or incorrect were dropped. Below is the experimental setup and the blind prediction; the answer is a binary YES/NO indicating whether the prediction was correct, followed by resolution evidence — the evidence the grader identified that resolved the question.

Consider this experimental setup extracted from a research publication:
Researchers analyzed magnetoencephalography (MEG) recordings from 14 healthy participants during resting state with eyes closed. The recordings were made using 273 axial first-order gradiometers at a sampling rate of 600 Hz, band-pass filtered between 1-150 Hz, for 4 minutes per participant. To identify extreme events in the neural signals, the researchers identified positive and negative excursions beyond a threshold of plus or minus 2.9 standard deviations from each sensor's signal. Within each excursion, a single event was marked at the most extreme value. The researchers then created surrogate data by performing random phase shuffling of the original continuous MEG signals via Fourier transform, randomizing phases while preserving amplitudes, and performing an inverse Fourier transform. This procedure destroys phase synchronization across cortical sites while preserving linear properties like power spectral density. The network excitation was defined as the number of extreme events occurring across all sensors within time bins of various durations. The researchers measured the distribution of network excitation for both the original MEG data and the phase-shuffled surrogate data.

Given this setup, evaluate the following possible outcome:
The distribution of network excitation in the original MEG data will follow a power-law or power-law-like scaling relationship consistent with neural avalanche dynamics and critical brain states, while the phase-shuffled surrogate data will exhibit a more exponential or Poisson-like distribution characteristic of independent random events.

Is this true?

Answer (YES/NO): NO